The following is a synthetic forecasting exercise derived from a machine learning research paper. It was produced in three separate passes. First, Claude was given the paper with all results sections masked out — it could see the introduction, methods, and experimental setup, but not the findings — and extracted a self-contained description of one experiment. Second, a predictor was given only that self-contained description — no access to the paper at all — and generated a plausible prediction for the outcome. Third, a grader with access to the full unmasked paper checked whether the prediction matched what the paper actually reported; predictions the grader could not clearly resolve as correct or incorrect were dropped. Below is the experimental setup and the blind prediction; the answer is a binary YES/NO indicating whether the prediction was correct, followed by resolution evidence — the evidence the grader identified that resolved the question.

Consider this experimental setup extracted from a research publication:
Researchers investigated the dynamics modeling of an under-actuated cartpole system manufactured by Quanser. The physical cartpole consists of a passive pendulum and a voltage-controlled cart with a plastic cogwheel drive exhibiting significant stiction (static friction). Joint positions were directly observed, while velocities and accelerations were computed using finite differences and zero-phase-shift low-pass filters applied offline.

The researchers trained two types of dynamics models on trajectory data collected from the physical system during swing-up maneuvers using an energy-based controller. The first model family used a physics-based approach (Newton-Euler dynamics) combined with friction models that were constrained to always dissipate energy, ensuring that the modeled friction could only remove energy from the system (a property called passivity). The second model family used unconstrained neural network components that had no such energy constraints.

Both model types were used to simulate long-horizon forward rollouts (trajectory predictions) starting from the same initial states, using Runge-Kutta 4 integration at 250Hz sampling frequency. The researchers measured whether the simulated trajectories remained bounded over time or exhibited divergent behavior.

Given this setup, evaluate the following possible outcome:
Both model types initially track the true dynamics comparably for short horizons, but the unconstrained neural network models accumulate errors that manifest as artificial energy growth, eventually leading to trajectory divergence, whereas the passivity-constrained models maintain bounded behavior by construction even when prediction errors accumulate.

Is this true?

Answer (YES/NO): YES